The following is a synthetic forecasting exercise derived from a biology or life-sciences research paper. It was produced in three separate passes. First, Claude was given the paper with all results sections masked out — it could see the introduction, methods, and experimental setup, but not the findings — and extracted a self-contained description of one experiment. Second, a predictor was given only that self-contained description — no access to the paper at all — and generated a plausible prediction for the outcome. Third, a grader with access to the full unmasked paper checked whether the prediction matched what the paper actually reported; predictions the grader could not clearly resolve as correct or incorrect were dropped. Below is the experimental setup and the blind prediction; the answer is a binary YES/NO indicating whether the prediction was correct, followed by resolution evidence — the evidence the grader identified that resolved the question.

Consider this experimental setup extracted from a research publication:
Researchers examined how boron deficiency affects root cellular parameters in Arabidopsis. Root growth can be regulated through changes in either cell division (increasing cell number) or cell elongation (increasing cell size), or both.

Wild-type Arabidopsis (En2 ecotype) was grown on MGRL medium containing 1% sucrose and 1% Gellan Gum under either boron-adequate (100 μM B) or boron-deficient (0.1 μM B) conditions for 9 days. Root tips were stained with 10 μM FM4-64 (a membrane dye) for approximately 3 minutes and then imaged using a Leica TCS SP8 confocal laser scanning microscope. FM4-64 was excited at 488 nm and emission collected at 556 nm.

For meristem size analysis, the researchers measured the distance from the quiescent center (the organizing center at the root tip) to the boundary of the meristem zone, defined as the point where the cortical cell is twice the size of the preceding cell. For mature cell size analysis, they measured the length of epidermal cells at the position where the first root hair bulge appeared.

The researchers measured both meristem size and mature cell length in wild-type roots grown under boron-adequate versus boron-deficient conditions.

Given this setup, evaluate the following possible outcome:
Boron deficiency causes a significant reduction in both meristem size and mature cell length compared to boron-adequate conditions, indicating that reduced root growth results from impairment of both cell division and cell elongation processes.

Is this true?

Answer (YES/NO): YES